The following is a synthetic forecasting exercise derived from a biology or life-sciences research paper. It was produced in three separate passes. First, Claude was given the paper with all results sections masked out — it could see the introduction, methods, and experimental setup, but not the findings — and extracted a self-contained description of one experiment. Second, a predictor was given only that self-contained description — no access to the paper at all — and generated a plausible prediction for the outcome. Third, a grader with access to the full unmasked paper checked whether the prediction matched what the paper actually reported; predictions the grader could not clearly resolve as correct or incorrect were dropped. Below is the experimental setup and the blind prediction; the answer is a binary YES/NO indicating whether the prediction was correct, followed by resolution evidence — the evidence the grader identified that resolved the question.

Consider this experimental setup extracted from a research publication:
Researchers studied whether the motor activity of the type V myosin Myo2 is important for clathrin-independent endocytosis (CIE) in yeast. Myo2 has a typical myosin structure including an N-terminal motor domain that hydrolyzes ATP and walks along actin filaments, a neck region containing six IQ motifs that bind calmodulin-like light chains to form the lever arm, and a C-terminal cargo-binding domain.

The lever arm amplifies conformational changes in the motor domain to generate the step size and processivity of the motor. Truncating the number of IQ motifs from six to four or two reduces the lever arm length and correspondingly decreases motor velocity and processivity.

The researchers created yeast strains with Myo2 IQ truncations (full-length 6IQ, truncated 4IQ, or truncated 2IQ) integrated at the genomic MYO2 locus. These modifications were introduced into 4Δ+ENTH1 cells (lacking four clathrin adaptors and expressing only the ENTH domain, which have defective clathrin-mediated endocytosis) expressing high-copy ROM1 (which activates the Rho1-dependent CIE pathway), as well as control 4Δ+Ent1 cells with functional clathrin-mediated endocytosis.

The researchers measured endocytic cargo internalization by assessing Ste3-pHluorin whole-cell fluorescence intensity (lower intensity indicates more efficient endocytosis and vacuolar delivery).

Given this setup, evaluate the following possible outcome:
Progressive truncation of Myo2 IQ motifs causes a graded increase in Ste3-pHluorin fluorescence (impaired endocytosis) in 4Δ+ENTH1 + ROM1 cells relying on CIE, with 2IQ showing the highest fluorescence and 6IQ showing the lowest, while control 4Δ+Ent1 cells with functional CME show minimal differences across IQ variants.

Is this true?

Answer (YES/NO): NO